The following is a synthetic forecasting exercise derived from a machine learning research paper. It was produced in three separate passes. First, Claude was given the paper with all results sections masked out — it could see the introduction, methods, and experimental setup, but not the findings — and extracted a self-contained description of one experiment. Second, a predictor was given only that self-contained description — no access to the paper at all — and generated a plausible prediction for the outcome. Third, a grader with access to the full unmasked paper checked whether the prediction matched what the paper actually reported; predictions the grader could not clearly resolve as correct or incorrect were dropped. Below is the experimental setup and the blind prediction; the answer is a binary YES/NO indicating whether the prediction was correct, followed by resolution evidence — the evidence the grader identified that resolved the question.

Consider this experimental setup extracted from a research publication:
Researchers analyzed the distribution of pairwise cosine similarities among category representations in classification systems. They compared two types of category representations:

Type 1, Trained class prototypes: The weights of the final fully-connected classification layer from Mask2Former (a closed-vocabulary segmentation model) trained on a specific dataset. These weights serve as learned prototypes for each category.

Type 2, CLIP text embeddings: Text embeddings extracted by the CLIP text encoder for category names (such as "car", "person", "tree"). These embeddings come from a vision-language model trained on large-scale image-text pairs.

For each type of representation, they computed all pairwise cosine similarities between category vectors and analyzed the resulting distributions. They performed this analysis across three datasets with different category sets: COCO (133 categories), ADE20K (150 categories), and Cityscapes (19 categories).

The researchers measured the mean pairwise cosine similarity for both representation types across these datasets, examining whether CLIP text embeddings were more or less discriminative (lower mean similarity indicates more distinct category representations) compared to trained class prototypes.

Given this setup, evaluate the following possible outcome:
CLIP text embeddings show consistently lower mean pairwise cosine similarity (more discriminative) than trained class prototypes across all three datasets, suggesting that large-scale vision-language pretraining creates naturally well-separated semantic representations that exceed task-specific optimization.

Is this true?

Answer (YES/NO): NO